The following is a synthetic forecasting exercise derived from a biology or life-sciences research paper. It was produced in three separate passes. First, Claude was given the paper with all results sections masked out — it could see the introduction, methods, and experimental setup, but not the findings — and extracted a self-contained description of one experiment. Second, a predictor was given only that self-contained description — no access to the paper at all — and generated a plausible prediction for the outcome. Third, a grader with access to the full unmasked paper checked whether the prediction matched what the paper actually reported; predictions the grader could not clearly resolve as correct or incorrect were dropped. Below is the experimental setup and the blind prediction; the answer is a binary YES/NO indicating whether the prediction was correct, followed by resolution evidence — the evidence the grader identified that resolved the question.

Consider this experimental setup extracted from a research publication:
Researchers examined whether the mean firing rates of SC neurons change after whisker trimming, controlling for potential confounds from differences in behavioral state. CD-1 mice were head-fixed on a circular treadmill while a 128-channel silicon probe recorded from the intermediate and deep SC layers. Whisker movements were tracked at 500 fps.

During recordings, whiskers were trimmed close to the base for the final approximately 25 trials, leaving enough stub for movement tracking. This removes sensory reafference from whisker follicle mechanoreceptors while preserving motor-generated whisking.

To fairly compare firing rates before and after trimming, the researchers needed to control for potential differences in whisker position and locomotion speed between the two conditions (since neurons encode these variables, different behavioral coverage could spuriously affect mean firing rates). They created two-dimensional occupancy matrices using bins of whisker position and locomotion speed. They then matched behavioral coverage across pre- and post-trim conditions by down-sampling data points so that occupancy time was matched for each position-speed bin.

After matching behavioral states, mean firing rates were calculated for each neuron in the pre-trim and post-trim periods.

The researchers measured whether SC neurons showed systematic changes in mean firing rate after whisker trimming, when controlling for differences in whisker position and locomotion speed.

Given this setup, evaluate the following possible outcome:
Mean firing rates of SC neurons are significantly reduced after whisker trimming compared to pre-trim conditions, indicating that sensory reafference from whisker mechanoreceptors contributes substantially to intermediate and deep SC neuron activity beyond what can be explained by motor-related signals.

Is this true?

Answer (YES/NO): YES